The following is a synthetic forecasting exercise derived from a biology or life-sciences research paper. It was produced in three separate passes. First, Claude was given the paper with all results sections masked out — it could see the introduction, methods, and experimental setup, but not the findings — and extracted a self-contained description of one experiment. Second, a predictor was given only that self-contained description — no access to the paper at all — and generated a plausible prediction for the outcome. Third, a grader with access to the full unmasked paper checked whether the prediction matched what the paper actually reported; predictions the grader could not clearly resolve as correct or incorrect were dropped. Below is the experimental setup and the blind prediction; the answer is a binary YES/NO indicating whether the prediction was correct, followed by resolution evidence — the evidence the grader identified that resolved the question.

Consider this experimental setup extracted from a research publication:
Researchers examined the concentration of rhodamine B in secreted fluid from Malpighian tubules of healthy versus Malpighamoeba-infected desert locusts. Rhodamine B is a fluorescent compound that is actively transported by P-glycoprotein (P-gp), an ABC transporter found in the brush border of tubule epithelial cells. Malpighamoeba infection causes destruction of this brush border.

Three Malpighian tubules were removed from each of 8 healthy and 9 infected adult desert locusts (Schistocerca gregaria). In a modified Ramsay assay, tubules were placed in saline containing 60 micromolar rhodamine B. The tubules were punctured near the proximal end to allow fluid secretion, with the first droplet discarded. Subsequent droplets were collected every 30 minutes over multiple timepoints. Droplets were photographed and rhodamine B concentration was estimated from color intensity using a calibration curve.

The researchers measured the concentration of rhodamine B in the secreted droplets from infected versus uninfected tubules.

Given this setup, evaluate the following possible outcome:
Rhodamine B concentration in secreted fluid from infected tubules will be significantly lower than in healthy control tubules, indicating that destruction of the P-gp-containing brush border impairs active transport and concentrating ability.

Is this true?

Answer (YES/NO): YES